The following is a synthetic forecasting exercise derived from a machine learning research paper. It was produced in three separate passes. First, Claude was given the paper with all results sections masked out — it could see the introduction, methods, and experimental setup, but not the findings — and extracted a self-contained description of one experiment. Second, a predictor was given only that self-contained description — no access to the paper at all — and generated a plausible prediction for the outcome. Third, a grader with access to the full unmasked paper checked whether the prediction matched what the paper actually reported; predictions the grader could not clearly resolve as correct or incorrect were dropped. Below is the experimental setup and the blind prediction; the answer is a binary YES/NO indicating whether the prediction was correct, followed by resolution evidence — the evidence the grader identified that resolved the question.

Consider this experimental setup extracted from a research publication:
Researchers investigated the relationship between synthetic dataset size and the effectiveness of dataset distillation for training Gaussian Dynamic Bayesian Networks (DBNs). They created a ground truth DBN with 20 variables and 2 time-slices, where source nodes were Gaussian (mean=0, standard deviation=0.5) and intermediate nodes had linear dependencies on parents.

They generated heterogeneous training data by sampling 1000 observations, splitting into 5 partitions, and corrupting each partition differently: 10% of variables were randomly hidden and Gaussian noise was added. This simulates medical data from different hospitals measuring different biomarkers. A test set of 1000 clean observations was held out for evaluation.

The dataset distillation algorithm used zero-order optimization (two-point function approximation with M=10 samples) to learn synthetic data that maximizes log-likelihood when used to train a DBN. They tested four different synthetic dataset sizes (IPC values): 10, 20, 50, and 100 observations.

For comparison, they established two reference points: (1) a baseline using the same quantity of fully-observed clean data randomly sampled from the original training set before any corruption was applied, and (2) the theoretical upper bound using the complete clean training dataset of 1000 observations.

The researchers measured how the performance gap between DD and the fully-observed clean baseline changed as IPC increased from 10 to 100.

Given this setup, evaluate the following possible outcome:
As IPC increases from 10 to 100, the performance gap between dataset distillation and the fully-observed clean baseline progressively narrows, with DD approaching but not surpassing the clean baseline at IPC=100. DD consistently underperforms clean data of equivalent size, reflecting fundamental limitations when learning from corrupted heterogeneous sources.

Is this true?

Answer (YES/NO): NO